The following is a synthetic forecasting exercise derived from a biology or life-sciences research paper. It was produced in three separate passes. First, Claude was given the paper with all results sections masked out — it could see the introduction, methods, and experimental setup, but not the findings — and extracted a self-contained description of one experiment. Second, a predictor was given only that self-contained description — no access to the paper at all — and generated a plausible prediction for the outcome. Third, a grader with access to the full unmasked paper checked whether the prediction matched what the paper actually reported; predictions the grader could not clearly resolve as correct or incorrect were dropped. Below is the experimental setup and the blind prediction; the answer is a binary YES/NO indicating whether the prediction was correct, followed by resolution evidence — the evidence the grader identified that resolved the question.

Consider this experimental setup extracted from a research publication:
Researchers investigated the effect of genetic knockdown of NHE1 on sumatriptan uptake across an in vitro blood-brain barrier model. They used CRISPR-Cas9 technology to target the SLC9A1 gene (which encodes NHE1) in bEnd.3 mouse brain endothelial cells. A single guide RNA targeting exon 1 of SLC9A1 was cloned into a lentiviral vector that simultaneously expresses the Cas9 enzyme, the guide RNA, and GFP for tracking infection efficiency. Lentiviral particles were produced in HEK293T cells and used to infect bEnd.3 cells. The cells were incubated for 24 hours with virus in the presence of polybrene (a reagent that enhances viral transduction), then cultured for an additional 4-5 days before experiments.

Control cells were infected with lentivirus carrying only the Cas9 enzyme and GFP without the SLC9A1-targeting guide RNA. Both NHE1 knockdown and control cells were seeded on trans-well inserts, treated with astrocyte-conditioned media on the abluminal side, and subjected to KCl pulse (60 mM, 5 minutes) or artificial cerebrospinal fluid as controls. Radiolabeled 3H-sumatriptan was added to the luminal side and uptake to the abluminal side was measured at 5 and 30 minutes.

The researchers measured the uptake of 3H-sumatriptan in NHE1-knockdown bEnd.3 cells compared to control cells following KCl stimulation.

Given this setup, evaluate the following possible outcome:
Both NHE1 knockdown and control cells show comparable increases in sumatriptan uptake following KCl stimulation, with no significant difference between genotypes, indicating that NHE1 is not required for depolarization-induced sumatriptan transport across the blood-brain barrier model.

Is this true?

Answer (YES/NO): NO